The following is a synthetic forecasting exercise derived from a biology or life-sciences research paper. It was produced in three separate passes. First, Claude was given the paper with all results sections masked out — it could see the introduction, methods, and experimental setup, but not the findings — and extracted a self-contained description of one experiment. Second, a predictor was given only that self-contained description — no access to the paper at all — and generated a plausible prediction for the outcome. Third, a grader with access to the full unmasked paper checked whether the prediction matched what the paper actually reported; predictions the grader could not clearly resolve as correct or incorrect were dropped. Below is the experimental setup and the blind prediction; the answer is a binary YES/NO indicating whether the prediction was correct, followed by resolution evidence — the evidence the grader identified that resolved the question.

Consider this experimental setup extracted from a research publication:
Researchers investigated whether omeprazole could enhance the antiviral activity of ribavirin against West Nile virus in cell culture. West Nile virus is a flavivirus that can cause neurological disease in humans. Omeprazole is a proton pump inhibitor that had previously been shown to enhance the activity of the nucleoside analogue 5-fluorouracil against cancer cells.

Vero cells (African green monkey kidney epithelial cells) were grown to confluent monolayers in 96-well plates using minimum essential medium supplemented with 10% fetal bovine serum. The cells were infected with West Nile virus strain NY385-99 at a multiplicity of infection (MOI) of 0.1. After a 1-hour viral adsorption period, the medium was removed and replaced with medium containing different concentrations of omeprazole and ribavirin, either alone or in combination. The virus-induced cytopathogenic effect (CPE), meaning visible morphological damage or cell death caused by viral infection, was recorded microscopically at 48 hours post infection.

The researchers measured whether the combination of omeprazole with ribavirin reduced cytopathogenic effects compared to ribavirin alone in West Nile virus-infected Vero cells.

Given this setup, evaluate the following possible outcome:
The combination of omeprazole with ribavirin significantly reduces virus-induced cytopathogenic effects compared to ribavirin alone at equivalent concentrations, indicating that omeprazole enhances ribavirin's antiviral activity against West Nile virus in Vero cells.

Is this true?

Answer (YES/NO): NO